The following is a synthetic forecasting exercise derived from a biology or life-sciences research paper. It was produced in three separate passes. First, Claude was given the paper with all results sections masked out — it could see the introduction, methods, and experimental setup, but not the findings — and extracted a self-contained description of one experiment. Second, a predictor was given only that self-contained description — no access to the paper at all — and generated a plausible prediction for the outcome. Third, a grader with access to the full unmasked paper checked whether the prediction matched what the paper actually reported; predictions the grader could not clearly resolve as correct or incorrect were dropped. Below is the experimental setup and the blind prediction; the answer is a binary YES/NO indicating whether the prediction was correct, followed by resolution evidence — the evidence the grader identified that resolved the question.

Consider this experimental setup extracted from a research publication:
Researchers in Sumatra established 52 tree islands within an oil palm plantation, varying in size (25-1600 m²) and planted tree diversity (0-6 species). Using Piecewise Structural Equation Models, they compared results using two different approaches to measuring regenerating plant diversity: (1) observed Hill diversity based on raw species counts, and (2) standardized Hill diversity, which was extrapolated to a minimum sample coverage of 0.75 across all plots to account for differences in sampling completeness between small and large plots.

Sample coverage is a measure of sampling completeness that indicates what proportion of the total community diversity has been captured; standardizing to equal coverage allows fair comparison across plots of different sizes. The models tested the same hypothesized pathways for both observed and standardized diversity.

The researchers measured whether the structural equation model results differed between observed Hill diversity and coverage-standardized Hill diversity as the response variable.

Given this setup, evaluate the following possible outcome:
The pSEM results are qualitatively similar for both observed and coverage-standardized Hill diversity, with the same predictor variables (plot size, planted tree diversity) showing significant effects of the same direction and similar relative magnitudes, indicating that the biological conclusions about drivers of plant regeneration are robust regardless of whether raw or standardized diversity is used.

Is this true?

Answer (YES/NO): NO